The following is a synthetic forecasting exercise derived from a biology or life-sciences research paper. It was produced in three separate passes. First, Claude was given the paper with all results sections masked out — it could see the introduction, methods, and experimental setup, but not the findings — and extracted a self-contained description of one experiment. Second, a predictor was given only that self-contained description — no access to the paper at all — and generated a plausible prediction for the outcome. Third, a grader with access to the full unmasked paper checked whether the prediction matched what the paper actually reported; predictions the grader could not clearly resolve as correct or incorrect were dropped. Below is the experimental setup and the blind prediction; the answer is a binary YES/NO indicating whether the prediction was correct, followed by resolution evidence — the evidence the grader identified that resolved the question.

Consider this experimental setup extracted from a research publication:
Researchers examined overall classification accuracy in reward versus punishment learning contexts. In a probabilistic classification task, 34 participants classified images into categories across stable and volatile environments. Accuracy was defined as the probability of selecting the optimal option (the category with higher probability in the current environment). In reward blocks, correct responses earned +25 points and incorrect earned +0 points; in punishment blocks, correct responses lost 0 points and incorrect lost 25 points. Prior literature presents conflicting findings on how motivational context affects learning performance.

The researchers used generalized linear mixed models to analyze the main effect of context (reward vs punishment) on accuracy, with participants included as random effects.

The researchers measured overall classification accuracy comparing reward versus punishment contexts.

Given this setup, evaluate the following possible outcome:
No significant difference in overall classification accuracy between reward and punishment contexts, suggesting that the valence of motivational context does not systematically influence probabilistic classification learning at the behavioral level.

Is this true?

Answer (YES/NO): NO